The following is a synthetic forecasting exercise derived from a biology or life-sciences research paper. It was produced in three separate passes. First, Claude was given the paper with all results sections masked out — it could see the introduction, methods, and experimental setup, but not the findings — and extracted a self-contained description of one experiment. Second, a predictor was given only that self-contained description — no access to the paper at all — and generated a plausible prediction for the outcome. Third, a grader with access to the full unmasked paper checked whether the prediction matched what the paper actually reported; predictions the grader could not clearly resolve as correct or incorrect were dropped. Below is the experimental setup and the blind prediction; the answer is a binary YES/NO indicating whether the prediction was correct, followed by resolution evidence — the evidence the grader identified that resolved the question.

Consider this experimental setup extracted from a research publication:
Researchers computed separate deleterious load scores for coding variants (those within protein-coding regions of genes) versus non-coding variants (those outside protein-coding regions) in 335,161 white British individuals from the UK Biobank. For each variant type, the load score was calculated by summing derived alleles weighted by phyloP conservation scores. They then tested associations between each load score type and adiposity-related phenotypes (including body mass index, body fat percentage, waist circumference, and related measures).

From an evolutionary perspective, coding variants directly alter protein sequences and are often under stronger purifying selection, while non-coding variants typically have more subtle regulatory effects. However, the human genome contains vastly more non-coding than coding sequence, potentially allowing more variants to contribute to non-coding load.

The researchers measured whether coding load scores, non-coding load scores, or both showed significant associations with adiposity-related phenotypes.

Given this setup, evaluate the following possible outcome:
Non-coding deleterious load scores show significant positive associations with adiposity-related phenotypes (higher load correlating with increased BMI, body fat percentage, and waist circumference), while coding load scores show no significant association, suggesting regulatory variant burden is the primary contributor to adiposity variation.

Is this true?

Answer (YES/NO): NO